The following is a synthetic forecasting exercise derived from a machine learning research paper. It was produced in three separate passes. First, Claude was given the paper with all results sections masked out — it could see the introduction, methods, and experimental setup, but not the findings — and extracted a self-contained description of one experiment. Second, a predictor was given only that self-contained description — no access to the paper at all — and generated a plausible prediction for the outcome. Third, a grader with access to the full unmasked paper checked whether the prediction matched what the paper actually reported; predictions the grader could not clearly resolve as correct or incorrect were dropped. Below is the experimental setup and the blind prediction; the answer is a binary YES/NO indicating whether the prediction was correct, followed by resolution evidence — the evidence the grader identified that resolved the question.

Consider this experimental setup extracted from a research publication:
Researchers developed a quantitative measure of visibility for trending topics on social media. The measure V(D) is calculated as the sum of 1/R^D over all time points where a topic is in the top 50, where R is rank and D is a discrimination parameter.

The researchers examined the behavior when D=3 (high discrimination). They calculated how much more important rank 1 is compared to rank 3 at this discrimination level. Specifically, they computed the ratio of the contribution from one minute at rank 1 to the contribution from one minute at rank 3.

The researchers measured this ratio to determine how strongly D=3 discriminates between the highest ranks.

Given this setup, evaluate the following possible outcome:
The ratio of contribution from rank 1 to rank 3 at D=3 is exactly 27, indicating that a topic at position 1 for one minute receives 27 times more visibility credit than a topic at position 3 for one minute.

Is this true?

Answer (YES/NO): YES